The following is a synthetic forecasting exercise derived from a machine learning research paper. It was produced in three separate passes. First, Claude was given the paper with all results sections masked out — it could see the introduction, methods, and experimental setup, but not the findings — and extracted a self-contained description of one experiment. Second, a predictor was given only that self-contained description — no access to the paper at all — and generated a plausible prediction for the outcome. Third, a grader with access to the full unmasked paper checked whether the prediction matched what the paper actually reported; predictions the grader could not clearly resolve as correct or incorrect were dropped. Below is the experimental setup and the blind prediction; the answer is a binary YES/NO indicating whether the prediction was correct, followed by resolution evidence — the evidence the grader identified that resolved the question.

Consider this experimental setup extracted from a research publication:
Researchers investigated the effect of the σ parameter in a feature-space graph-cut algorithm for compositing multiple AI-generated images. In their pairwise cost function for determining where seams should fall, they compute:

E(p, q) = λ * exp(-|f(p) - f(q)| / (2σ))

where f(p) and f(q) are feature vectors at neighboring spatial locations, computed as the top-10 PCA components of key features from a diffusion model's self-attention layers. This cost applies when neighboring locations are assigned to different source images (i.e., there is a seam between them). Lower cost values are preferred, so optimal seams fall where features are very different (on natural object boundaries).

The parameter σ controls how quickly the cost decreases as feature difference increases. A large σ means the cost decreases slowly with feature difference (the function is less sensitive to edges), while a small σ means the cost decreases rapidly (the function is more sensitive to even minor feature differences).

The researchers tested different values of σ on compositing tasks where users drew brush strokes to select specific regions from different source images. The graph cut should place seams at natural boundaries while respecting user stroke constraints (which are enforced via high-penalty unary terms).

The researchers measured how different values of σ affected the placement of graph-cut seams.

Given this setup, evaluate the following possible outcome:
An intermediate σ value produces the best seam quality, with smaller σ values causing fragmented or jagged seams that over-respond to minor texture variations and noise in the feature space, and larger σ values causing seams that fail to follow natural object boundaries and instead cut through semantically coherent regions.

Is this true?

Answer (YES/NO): NO